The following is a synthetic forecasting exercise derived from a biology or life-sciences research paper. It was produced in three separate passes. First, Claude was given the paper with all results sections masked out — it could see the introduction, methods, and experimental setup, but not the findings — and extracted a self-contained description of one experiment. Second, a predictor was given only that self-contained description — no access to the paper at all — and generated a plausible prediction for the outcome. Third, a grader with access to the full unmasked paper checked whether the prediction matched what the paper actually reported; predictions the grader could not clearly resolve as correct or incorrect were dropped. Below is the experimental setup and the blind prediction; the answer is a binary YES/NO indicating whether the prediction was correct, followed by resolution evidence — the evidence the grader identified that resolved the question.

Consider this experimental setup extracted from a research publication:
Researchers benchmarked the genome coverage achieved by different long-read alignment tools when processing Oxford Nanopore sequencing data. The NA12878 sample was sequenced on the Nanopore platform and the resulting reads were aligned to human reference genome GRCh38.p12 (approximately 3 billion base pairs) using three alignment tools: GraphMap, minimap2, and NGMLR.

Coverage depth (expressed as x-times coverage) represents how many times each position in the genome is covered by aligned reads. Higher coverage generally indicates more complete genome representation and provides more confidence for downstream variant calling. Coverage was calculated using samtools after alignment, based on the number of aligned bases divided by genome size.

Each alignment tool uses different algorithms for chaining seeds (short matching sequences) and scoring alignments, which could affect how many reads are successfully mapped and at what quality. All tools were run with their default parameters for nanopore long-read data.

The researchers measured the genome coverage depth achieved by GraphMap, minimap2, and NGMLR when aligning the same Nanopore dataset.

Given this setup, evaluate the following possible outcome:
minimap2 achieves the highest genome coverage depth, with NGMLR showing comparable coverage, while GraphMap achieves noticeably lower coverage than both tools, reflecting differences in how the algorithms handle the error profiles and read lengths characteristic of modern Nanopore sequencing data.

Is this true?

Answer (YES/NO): NO